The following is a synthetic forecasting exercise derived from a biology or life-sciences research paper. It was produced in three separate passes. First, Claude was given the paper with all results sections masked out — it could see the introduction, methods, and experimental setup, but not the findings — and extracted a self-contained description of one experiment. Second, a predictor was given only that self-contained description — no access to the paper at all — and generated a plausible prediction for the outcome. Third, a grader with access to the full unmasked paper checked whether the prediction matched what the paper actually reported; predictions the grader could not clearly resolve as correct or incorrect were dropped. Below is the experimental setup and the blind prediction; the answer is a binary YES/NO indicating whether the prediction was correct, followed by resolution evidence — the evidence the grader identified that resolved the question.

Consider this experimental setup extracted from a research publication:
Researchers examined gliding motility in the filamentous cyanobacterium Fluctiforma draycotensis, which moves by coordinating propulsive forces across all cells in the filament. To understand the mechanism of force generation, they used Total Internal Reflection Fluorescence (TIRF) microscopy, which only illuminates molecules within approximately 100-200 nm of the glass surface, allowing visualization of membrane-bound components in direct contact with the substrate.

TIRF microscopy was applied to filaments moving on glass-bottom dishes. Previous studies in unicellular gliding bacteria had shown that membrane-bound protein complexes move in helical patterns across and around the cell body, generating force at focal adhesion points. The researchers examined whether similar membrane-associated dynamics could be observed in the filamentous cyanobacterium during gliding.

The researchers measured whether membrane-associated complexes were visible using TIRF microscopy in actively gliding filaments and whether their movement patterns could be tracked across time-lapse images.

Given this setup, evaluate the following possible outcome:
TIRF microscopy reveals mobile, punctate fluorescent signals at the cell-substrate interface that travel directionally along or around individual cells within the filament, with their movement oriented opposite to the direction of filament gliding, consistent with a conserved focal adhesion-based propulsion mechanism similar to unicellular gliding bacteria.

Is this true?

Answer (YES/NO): NO